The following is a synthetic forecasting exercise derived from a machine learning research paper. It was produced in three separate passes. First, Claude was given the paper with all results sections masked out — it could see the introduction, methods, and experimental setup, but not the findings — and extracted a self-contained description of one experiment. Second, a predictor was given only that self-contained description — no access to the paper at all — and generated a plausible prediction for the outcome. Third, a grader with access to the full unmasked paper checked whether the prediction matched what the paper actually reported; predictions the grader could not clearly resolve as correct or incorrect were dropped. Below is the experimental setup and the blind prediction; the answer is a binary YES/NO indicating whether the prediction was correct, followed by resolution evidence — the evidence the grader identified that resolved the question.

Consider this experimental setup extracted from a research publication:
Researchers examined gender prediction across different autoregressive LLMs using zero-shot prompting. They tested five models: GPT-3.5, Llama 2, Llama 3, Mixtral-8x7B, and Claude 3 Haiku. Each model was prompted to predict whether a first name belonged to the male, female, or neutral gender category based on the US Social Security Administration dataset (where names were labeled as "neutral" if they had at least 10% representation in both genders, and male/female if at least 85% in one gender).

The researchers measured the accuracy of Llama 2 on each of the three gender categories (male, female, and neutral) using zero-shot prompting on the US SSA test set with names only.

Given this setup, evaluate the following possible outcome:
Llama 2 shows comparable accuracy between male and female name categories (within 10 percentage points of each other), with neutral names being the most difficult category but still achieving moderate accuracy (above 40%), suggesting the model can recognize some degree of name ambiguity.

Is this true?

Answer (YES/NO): NO